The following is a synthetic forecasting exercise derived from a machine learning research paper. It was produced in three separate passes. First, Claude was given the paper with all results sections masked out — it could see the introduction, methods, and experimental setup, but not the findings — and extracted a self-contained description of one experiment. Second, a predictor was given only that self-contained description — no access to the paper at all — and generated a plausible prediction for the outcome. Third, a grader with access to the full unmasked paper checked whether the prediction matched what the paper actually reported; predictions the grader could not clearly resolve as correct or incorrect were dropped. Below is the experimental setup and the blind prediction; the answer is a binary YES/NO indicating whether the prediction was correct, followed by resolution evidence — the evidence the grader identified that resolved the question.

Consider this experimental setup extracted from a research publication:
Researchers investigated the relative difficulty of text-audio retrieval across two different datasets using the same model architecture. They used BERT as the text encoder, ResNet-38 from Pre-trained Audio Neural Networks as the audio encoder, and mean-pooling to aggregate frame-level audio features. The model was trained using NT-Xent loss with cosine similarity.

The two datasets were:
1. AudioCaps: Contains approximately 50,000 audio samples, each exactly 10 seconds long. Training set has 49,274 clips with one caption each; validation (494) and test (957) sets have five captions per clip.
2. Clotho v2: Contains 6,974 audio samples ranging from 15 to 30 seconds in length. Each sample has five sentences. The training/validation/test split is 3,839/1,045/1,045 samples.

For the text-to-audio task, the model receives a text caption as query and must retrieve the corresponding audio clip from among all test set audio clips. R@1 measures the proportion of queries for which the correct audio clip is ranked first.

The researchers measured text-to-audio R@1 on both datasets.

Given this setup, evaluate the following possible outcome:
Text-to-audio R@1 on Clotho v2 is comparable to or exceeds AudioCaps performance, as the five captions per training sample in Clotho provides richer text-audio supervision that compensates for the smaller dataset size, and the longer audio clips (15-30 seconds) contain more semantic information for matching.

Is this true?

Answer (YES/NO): NO